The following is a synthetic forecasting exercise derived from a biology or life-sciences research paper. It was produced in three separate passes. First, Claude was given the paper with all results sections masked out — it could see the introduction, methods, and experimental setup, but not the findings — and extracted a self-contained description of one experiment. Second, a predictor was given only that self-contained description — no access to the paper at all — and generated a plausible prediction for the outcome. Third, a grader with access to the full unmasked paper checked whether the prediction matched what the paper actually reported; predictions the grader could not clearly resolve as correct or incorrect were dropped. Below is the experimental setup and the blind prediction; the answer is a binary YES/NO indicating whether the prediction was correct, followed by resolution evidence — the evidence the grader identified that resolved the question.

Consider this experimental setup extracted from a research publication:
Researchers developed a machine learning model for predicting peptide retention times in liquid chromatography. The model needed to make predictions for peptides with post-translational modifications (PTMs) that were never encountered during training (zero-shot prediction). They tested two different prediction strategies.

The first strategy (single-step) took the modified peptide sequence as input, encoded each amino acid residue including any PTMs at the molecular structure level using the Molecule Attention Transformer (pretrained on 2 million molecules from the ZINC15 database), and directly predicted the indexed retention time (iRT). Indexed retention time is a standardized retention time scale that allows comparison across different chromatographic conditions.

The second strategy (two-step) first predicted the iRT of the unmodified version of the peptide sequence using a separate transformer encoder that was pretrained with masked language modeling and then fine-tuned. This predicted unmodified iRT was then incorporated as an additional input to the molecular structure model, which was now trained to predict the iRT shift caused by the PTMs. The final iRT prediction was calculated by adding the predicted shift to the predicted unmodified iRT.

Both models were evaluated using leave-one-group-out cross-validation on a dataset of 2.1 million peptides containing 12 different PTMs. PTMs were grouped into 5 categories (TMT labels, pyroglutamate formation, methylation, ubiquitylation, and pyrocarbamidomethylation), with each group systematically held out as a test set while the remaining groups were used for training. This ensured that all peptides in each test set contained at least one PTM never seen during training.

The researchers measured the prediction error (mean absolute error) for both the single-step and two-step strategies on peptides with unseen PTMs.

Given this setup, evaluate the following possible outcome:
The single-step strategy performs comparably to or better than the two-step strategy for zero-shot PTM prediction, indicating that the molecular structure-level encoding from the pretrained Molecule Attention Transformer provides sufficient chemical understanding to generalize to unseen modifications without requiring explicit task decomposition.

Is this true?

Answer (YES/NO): NO